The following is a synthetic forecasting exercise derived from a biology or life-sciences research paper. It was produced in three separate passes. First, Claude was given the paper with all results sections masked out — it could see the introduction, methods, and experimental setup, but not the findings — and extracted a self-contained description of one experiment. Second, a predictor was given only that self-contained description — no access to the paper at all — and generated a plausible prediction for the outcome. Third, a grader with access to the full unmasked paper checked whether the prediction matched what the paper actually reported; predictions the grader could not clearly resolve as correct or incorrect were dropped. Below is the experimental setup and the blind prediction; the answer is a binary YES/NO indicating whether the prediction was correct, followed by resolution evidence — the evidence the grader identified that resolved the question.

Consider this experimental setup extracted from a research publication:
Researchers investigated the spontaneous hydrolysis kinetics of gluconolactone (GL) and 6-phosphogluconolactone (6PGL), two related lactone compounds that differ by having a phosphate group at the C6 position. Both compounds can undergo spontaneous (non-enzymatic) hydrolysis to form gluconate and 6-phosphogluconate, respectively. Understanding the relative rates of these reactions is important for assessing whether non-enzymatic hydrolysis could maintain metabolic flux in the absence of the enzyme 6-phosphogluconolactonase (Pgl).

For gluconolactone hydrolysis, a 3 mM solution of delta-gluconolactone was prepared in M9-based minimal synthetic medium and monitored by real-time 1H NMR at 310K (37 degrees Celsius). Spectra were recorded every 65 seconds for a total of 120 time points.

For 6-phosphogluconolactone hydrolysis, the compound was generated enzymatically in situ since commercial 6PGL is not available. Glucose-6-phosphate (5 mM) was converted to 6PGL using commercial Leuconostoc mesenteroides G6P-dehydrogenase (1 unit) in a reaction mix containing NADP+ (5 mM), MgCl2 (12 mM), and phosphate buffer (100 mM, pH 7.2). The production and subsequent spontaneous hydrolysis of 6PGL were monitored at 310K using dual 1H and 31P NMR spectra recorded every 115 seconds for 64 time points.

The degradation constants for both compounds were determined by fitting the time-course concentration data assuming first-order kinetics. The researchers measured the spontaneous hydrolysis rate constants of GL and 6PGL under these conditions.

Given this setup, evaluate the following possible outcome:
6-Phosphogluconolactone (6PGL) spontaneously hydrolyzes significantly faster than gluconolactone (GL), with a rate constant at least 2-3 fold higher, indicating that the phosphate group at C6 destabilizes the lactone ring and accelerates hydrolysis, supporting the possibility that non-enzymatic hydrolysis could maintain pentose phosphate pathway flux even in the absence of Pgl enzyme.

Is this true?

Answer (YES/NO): NO